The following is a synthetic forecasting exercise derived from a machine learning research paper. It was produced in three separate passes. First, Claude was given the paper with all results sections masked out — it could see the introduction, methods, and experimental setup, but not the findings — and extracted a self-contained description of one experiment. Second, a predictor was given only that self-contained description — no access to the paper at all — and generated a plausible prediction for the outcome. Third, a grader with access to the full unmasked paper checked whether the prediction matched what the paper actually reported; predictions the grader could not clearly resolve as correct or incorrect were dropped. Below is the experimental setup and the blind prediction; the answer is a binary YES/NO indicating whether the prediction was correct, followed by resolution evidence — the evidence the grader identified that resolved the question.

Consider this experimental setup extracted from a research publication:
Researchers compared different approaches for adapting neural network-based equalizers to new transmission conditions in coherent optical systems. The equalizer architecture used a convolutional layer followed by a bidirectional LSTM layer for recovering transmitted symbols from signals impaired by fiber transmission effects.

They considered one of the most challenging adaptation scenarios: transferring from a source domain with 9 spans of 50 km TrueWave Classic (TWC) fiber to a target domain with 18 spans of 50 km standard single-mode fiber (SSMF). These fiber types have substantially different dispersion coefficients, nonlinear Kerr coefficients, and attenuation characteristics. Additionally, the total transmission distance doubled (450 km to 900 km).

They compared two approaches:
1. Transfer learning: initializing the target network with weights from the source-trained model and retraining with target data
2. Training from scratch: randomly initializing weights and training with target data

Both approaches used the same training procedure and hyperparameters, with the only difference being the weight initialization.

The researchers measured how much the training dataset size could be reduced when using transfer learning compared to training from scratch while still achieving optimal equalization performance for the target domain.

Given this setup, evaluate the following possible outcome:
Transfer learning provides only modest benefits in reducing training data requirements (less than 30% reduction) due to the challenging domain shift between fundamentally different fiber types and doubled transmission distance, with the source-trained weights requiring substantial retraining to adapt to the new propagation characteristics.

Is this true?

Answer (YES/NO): NO